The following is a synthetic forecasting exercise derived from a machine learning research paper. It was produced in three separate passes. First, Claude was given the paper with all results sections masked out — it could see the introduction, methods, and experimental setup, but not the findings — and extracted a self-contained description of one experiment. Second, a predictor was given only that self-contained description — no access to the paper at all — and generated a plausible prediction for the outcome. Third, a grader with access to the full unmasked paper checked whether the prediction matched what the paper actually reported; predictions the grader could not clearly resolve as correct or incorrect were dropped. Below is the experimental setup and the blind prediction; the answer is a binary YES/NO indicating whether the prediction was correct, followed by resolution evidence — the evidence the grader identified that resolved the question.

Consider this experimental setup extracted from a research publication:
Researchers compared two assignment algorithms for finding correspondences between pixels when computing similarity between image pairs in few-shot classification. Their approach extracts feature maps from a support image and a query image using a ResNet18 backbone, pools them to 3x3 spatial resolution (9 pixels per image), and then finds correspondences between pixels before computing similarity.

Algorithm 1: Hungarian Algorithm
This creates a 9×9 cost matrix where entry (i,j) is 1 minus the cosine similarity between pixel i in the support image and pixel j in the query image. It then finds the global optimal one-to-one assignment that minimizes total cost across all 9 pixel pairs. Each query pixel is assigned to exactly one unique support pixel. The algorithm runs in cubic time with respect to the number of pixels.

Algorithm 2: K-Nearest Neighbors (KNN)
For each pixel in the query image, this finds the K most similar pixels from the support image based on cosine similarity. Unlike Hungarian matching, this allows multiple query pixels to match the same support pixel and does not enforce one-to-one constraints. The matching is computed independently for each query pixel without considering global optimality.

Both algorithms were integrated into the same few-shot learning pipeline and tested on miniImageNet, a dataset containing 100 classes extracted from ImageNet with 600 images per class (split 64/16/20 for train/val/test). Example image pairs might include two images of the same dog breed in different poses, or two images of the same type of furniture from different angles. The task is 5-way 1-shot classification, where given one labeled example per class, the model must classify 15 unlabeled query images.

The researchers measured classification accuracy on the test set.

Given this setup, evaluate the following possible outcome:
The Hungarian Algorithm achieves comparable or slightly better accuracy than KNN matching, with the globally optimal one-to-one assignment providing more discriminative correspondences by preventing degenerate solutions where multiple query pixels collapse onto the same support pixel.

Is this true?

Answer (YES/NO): YES